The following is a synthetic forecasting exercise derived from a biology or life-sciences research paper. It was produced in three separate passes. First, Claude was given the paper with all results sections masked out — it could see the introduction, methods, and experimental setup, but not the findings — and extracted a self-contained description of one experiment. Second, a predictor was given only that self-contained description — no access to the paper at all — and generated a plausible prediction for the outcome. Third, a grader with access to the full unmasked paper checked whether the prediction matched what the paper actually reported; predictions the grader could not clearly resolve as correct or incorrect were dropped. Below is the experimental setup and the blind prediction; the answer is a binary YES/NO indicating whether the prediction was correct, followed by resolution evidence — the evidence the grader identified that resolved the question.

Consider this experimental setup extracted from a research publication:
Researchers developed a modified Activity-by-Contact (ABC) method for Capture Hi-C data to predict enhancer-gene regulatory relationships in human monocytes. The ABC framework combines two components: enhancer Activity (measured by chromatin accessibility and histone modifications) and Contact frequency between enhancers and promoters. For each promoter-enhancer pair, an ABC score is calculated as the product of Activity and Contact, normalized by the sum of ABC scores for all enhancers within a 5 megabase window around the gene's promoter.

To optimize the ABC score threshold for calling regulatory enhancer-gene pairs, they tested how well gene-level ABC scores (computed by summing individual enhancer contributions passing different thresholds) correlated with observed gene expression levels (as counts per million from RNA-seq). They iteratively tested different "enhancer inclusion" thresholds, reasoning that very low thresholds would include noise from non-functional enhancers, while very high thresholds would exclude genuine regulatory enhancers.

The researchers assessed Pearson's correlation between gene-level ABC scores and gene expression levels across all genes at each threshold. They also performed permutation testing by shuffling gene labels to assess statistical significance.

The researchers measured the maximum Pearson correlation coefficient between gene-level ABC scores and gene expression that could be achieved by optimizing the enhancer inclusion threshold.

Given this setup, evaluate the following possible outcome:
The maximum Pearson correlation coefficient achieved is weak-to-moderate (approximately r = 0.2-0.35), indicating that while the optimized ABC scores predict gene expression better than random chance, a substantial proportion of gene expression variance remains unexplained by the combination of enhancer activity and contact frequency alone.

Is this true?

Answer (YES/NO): YES